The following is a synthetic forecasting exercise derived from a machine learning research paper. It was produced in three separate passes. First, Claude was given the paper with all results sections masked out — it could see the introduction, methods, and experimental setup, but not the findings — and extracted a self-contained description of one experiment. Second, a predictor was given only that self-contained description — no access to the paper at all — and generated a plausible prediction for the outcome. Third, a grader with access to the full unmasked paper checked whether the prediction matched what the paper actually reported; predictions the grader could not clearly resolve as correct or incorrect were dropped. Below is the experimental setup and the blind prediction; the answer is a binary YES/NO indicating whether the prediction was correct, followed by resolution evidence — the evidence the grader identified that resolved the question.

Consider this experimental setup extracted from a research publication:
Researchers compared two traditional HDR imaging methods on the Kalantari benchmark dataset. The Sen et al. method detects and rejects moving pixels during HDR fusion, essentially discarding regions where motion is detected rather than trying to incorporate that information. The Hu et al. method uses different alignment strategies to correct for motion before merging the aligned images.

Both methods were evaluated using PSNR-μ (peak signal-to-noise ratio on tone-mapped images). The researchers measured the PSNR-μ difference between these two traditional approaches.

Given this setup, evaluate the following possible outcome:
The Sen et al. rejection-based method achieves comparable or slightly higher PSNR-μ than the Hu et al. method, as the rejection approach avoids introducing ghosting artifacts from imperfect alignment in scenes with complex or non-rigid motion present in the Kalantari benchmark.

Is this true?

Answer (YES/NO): NO